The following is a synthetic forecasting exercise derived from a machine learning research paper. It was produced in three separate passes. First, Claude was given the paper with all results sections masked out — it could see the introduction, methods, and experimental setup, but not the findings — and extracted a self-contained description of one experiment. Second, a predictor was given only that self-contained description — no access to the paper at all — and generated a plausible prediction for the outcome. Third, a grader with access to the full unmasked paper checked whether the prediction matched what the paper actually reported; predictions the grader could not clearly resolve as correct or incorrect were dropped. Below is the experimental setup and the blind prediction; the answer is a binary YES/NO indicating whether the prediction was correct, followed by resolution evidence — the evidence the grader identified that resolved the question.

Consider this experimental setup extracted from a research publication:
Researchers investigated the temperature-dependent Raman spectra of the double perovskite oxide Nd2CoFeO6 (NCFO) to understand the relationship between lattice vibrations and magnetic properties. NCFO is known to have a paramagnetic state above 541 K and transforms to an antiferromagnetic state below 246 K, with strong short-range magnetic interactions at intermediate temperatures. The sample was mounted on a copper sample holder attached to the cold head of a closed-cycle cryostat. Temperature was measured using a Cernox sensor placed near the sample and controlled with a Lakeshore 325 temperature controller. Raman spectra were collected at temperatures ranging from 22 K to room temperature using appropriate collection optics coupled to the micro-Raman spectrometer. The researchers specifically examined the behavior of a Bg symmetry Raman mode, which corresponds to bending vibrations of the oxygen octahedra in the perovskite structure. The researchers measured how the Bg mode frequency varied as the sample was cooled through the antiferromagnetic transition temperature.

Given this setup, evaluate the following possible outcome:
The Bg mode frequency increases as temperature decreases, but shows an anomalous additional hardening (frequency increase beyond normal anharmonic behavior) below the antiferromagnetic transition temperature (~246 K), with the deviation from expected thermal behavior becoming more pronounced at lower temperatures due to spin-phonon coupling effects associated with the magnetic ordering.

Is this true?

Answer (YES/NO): NO